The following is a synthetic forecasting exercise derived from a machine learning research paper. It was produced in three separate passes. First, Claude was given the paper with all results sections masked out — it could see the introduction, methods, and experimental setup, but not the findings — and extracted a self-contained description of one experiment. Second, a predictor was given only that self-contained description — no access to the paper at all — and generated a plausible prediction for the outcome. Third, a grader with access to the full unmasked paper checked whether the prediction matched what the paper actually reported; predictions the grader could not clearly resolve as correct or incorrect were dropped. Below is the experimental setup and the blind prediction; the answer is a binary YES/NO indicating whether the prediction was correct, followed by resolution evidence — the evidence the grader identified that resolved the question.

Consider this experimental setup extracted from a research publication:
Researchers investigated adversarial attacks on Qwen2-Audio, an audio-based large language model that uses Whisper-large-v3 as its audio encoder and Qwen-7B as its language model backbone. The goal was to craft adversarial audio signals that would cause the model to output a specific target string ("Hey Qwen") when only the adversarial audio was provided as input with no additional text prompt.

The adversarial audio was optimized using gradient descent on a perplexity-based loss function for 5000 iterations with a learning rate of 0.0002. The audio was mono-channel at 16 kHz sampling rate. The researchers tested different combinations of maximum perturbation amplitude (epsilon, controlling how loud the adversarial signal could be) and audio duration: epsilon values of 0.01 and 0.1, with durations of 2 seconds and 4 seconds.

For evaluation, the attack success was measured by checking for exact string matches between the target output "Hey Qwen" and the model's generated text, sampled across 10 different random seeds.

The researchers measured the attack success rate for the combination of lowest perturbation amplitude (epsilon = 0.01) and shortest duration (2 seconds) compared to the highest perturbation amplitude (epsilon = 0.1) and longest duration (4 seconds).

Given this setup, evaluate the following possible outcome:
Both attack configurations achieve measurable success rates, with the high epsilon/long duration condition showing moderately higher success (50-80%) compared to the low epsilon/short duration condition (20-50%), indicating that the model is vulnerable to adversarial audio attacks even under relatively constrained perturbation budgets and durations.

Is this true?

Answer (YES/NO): NO